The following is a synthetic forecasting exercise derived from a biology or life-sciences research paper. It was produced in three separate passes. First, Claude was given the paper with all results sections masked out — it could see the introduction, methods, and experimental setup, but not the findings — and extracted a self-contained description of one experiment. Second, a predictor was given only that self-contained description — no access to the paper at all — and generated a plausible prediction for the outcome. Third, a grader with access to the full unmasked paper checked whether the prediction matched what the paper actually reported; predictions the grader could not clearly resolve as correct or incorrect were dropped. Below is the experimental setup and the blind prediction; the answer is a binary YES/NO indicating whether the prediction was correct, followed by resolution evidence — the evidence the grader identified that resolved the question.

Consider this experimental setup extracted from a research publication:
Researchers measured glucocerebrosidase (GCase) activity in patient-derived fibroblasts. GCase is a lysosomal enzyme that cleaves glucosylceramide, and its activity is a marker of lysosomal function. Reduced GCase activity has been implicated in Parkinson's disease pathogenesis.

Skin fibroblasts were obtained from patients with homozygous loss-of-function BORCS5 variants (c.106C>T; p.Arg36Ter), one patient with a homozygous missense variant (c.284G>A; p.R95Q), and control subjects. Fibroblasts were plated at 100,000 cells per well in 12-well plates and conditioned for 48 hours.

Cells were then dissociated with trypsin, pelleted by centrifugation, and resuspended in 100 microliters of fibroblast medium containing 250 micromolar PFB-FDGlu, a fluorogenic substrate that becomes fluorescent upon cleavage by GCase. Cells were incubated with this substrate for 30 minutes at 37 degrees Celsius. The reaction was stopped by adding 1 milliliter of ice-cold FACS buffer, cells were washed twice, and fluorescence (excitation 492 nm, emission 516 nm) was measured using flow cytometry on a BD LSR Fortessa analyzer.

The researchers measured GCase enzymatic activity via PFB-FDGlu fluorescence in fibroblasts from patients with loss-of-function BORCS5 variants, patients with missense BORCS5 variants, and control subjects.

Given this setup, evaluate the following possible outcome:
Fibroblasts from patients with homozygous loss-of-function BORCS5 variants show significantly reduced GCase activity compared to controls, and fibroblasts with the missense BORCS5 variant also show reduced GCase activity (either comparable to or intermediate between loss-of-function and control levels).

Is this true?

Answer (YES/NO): YES